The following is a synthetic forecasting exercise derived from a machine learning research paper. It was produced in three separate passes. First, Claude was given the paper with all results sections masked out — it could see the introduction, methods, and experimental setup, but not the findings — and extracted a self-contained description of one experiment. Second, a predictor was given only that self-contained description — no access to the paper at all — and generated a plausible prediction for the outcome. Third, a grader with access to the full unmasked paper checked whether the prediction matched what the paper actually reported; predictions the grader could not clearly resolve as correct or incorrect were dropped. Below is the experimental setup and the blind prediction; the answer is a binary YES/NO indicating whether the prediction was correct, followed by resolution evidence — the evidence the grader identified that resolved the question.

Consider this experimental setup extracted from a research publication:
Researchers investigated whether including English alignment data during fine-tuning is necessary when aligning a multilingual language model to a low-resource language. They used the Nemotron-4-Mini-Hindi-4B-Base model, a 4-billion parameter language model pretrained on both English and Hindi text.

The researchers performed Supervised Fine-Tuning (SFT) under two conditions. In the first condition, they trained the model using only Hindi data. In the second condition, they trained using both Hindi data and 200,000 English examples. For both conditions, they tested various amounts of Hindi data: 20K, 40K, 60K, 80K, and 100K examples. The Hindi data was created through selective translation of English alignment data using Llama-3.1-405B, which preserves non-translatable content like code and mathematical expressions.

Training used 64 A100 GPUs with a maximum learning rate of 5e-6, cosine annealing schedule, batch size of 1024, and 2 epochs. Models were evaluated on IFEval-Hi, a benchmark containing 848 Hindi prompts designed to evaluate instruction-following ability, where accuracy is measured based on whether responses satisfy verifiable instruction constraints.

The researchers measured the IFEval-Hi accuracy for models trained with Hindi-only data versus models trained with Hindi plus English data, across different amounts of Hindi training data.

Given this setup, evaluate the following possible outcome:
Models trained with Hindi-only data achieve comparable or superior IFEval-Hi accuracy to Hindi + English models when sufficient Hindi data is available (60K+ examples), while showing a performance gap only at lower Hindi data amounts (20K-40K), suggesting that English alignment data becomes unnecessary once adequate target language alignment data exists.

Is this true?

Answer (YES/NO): NO